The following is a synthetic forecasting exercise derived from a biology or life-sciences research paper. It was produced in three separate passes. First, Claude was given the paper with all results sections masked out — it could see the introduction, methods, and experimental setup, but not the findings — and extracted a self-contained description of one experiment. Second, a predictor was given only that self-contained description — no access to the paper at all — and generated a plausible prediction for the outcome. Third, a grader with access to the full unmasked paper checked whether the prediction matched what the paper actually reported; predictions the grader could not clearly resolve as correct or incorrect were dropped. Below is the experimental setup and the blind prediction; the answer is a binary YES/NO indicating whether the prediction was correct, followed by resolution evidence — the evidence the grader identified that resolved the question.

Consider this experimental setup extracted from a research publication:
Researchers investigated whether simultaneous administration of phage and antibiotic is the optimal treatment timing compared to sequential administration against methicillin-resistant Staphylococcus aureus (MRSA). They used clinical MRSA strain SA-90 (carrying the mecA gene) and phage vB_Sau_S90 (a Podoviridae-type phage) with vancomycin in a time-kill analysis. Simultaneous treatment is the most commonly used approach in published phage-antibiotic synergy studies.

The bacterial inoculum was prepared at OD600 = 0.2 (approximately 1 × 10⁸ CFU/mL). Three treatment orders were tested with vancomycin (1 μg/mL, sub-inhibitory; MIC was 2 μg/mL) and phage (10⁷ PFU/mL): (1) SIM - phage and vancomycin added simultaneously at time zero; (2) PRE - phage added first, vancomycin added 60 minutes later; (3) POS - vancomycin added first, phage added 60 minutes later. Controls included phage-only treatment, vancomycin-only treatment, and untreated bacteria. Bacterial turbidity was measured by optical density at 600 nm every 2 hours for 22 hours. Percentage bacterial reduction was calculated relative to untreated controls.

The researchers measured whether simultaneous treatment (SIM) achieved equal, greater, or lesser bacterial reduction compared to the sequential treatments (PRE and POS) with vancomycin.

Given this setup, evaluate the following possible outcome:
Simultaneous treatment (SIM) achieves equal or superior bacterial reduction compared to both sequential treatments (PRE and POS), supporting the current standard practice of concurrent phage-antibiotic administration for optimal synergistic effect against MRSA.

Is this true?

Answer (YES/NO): NO